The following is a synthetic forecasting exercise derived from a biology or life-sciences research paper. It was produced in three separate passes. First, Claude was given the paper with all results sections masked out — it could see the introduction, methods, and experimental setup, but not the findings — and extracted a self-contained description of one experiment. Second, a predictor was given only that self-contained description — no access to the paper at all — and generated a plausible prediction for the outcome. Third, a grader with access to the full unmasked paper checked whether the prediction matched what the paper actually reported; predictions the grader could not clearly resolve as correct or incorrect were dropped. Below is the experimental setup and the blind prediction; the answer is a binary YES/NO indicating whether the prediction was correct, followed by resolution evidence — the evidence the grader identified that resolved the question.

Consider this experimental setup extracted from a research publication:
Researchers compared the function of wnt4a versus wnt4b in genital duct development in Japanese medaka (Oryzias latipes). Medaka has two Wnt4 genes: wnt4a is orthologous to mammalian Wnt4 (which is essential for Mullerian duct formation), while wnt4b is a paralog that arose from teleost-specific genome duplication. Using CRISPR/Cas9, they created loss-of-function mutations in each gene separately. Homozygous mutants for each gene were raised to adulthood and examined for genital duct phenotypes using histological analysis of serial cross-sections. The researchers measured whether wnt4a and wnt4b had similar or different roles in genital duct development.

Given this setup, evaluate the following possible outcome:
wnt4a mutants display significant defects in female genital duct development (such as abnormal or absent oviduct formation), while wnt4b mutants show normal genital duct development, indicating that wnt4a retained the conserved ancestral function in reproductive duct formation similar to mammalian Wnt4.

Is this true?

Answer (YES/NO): YES